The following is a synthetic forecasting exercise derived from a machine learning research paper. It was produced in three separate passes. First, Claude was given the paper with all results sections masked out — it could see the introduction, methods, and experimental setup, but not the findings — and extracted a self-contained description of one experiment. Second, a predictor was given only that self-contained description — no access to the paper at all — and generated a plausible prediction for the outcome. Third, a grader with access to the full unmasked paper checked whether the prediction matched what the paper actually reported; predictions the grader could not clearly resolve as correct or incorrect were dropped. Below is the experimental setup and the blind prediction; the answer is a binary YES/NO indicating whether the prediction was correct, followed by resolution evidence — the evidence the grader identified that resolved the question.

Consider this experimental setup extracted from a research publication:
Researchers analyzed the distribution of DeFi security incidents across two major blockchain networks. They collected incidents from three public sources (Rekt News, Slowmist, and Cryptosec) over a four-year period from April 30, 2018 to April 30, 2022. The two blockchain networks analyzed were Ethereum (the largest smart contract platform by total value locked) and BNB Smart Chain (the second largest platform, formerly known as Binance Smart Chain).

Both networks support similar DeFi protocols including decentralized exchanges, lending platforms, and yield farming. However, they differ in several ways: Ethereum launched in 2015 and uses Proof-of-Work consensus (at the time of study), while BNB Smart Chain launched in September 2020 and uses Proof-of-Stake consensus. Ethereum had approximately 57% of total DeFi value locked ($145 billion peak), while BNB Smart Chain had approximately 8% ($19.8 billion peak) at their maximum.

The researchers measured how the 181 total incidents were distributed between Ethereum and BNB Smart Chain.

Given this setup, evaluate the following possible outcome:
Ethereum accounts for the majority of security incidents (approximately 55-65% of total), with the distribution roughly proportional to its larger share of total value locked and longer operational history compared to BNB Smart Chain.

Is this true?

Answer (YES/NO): YES